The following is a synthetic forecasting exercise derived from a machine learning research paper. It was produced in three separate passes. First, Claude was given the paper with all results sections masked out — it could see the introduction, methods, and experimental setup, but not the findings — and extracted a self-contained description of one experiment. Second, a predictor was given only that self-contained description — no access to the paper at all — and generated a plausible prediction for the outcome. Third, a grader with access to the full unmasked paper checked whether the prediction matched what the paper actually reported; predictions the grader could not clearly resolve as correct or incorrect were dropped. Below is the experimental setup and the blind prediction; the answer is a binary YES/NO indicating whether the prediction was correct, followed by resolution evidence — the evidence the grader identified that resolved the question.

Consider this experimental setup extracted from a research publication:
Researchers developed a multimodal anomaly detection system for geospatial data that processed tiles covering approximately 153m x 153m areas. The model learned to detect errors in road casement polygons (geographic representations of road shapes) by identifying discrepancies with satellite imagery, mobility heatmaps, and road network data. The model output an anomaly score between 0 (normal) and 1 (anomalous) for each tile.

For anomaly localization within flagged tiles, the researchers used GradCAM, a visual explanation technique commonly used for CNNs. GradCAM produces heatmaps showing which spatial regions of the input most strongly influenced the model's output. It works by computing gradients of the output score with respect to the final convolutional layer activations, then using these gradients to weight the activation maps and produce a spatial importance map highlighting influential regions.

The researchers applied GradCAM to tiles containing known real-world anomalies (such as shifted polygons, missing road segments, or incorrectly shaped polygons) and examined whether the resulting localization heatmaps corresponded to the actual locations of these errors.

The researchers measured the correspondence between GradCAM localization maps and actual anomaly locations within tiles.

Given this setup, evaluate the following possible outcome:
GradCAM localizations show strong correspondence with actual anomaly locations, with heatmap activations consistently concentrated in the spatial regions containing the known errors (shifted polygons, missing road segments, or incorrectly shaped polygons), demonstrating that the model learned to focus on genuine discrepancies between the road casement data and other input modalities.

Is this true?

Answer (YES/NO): NO